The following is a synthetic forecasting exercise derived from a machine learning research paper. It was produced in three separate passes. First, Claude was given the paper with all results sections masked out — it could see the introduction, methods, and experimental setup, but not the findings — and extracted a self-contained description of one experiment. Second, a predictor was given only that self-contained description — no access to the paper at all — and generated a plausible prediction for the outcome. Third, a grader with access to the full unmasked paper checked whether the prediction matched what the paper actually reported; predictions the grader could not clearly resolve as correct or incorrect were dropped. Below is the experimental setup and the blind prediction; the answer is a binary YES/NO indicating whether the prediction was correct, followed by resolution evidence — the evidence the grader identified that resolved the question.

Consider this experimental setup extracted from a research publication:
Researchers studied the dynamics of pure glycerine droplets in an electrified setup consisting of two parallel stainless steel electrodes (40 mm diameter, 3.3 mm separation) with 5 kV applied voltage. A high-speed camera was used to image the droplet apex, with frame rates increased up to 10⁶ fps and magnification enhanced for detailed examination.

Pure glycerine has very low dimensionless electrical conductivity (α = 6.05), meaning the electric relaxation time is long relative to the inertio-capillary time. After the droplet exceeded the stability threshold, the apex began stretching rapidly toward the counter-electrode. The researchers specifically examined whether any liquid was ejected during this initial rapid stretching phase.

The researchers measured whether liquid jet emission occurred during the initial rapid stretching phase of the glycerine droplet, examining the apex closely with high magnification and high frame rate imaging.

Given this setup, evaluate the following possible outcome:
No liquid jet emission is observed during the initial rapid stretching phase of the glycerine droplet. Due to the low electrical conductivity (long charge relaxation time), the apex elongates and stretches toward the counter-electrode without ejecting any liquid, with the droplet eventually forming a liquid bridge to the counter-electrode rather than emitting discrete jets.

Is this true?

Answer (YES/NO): NO